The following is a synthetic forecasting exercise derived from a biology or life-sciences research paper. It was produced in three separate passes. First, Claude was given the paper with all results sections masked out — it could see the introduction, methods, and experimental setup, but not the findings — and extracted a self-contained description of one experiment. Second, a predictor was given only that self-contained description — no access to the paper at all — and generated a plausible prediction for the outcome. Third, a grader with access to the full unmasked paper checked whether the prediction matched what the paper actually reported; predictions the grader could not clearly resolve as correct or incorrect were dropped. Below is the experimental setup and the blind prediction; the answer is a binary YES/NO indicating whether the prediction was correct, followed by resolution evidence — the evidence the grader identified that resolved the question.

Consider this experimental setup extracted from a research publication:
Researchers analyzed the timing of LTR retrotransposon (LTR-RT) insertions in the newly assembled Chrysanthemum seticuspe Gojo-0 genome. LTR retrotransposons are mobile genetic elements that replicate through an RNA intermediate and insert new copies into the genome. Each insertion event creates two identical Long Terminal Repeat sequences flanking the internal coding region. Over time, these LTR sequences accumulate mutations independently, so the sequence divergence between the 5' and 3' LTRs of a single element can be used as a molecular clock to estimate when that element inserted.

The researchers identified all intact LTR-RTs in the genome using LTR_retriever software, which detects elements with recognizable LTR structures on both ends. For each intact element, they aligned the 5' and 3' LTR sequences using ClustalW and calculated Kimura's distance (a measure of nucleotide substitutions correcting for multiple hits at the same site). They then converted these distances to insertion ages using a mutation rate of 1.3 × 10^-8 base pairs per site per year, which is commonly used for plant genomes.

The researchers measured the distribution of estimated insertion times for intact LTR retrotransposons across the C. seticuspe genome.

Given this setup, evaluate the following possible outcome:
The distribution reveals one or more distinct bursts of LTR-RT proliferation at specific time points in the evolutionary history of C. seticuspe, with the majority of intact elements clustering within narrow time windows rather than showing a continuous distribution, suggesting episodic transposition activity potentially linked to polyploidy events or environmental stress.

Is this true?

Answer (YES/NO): YES